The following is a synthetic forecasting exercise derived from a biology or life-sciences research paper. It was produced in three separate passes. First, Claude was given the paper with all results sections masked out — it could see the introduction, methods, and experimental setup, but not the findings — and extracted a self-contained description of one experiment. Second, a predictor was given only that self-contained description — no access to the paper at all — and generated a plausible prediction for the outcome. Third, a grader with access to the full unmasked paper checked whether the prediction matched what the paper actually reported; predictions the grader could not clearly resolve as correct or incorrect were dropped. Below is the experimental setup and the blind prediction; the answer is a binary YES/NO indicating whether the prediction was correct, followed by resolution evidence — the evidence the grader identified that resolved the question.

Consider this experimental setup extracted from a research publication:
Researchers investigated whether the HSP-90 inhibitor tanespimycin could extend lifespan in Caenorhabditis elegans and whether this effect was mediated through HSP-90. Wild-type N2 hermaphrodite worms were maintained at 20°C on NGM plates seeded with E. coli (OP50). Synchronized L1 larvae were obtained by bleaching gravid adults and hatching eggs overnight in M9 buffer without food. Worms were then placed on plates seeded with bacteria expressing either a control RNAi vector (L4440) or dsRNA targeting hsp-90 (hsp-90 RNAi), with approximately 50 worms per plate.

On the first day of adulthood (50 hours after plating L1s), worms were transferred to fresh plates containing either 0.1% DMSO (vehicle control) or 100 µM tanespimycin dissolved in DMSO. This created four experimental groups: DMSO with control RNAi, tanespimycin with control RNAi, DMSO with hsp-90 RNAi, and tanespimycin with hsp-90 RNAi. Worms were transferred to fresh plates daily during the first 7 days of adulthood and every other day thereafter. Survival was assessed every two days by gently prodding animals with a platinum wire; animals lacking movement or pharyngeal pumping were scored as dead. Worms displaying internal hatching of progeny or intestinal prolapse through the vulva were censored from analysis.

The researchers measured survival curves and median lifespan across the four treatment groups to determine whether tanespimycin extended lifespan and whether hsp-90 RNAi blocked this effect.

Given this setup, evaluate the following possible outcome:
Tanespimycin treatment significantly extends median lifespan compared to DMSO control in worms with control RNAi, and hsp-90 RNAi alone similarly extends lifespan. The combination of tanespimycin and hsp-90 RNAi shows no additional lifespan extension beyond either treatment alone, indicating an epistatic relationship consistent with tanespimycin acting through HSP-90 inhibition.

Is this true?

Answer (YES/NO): NO